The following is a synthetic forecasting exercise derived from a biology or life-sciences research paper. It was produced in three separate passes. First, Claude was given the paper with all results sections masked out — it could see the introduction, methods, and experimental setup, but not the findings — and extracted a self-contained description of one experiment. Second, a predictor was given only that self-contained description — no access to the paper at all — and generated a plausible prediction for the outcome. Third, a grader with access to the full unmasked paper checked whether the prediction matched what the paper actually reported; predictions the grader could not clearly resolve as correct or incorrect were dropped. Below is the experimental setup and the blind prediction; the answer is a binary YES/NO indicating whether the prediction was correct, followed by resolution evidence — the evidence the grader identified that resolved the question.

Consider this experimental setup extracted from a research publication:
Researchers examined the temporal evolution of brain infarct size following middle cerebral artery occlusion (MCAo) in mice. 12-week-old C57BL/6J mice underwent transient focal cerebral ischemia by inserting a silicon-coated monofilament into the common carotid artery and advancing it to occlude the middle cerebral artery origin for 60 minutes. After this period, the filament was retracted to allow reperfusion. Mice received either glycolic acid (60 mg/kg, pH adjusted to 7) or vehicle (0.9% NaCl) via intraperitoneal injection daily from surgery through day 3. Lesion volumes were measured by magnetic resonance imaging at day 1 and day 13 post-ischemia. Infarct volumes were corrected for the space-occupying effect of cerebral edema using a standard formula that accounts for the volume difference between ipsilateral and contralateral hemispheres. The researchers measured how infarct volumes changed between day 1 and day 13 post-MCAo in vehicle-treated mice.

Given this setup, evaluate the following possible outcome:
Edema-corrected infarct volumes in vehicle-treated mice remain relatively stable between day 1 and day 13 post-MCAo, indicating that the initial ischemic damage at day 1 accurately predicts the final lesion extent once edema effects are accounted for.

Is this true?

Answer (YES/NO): YES